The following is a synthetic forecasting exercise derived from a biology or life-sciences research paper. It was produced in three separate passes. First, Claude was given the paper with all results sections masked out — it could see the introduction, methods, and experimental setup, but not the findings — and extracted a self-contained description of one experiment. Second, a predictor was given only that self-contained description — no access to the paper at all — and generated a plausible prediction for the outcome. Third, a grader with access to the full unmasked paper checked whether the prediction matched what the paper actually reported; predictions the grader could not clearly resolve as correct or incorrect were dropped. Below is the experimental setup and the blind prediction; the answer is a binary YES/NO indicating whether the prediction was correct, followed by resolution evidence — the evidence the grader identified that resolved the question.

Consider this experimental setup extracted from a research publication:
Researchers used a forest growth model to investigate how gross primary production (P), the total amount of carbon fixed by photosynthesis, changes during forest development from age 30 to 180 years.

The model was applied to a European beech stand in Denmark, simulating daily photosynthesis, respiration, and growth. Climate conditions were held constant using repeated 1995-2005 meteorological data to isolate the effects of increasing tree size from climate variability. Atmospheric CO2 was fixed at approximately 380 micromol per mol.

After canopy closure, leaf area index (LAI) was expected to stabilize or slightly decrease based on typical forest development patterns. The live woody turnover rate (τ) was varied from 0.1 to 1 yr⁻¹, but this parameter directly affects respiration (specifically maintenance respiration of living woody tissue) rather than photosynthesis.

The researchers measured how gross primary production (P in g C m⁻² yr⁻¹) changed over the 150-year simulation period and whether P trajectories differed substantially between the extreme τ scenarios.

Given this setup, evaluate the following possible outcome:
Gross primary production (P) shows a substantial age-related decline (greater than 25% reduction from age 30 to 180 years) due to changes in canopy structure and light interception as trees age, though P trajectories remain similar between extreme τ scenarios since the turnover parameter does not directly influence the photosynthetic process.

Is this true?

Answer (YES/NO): NO